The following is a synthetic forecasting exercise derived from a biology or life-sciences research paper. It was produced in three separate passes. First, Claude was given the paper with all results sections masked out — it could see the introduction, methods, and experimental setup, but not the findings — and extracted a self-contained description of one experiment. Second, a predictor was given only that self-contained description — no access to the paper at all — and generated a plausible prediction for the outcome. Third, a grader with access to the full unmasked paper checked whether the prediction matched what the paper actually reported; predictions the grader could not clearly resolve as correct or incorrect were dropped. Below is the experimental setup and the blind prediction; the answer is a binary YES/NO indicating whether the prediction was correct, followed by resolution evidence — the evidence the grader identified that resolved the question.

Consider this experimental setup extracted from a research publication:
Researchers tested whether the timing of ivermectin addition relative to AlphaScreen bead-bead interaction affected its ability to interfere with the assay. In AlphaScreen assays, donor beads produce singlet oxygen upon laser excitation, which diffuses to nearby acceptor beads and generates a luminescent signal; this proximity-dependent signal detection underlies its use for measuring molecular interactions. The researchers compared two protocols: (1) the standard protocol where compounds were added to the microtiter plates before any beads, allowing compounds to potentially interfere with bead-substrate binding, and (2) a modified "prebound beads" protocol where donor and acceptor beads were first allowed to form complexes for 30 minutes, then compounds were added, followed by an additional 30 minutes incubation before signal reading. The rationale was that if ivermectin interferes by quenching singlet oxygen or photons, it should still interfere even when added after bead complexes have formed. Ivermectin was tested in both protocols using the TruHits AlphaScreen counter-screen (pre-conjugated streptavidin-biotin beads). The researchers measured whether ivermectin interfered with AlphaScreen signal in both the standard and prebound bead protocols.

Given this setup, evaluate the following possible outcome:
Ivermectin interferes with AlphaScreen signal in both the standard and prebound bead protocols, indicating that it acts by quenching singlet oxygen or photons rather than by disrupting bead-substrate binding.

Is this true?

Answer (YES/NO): YES